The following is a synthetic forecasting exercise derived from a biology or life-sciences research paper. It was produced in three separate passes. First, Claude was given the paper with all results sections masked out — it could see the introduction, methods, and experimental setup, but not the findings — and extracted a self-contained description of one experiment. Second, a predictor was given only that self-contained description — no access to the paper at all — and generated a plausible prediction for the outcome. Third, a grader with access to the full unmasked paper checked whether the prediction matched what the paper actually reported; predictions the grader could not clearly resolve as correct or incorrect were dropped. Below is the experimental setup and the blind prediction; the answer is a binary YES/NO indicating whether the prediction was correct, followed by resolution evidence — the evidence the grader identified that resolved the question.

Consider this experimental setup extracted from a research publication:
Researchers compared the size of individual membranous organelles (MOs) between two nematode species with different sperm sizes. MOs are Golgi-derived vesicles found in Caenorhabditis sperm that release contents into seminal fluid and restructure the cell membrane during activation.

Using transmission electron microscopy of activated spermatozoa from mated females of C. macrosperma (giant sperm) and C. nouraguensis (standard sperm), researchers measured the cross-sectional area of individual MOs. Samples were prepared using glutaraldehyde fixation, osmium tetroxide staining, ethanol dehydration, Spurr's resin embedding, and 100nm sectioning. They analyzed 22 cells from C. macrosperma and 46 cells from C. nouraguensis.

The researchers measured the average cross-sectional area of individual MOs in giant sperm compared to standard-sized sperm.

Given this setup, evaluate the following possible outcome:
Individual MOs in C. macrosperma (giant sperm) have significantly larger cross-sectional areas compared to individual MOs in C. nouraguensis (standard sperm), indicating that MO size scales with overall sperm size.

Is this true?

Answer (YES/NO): NO